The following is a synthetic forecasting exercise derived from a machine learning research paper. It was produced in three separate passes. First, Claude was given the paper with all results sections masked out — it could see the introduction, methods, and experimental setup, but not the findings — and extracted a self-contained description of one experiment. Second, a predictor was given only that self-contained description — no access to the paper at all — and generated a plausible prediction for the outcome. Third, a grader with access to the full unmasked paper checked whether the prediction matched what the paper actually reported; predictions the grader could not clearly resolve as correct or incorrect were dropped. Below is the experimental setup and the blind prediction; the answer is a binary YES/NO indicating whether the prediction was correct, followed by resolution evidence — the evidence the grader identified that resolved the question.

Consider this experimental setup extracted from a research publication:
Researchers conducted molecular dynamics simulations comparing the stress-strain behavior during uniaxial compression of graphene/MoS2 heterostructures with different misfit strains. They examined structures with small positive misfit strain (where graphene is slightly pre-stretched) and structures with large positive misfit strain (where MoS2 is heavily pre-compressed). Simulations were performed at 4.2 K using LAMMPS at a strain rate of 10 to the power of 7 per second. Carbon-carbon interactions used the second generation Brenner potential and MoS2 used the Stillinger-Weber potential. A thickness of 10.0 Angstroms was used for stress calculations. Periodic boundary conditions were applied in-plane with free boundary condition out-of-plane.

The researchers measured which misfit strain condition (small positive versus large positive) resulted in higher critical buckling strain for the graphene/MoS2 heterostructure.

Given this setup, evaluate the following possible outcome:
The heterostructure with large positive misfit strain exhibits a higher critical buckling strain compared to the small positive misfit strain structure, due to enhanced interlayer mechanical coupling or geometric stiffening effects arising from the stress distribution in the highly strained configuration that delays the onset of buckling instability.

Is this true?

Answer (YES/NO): NO